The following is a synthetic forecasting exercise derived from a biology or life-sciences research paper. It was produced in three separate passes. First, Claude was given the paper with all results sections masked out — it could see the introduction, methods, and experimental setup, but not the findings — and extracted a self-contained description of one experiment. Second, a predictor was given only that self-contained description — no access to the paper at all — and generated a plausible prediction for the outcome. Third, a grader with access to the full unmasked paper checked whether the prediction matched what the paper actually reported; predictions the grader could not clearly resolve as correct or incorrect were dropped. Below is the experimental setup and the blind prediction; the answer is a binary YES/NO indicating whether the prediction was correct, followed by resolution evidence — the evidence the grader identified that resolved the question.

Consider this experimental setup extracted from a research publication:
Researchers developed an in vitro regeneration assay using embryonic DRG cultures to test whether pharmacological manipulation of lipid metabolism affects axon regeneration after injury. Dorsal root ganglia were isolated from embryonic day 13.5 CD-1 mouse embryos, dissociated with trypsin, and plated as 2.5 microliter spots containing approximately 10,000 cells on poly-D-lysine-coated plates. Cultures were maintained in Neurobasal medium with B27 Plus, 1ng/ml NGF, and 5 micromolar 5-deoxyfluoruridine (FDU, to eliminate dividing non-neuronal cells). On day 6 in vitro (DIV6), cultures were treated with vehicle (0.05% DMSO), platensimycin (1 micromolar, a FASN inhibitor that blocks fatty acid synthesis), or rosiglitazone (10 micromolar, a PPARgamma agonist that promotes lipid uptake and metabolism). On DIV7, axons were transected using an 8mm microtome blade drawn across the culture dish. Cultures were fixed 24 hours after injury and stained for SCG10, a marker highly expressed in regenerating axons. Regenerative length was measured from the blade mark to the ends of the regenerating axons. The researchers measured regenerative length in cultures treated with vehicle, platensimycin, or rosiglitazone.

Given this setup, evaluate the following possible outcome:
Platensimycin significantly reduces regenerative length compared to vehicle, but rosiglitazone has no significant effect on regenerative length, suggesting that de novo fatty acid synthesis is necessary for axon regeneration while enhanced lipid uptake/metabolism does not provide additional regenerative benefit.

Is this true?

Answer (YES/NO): NO